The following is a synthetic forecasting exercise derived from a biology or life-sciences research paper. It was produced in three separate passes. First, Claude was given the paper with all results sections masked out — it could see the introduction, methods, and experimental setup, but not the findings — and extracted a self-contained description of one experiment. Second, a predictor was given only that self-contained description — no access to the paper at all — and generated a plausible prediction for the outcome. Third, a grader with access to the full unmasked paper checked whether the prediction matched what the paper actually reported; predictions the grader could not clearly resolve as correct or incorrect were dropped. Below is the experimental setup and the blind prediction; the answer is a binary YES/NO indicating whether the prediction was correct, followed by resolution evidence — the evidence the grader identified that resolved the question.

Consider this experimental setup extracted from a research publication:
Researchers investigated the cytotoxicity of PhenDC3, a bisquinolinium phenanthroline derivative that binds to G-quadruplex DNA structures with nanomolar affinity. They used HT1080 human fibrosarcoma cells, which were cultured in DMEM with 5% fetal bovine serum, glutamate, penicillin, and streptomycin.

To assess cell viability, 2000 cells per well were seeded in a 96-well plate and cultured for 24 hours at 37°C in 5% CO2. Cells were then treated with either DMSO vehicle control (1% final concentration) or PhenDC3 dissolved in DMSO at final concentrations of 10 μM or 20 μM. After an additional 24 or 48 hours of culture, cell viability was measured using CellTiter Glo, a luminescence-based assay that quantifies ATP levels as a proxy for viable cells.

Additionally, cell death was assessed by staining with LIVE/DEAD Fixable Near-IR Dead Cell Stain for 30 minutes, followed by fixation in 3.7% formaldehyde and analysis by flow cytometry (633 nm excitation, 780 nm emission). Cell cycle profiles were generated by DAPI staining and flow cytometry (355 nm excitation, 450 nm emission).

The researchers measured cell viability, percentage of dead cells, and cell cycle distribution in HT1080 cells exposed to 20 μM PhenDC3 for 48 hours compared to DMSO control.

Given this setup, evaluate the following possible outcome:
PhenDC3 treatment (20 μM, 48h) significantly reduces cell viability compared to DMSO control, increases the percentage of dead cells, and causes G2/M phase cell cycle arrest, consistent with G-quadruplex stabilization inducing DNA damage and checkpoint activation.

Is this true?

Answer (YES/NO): NO